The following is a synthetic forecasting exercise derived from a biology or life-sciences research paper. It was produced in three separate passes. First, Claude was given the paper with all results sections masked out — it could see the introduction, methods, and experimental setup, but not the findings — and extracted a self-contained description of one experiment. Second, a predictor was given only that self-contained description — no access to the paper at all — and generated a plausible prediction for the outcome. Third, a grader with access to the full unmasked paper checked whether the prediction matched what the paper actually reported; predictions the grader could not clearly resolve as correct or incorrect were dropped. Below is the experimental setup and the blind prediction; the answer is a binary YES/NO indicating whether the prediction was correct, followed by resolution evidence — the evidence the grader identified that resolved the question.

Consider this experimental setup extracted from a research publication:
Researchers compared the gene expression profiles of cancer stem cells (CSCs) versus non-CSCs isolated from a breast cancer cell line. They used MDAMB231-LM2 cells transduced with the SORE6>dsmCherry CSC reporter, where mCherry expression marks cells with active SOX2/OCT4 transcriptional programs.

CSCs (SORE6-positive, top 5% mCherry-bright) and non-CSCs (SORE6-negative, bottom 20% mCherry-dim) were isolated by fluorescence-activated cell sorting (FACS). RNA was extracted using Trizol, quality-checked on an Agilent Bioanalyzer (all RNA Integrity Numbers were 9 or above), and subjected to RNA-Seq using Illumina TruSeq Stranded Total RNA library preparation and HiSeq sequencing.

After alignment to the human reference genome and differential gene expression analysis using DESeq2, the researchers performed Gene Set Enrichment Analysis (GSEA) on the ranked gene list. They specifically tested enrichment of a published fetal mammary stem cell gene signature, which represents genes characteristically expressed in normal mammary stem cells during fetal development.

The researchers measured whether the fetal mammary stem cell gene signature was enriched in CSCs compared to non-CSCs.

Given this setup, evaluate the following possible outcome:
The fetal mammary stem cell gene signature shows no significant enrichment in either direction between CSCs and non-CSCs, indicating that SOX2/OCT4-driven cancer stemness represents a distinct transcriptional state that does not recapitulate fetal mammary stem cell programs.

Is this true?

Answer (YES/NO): NO